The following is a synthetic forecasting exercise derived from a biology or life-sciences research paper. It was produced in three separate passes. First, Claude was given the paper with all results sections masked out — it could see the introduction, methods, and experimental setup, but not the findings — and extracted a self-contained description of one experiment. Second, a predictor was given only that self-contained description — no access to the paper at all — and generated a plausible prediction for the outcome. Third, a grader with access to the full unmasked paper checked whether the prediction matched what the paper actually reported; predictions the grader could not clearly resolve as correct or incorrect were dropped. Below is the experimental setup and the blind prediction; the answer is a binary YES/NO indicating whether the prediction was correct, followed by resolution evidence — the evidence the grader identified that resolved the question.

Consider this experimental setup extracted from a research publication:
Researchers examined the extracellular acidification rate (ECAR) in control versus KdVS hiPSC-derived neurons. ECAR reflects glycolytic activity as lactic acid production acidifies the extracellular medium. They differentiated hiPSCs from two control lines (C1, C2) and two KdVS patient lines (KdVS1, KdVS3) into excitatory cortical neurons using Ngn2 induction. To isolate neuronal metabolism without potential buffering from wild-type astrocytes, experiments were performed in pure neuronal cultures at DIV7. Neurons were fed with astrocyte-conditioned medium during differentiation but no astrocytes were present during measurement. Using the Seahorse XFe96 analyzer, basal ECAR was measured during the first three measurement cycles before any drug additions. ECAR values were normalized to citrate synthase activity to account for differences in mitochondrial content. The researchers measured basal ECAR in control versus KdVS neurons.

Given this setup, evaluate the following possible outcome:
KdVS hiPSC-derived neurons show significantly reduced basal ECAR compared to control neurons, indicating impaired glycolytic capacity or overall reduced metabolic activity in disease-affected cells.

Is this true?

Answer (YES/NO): YES